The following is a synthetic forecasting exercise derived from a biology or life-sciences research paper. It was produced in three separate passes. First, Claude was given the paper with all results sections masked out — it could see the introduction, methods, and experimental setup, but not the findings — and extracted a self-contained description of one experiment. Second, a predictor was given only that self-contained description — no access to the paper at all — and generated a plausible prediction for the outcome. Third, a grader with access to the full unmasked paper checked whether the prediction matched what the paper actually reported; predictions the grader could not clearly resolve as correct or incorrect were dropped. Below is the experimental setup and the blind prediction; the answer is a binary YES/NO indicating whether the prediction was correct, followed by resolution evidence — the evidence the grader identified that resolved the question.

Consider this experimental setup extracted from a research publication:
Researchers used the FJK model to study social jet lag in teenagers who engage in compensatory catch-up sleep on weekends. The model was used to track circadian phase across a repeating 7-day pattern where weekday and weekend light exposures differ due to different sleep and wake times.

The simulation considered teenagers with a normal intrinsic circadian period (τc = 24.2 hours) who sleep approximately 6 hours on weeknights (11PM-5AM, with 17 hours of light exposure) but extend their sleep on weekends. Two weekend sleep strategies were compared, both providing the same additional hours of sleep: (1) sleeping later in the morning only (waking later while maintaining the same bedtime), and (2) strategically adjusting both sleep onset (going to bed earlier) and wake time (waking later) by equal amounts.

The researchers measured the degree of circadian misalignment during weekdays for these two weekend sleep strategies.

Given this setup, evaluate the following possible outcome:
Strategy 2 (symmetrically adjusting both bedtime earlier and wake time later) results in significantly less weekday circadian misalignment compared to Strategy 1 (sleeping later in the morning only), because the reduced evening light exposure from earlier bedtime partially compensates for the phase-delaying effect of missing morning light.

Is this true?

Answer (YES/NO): YES